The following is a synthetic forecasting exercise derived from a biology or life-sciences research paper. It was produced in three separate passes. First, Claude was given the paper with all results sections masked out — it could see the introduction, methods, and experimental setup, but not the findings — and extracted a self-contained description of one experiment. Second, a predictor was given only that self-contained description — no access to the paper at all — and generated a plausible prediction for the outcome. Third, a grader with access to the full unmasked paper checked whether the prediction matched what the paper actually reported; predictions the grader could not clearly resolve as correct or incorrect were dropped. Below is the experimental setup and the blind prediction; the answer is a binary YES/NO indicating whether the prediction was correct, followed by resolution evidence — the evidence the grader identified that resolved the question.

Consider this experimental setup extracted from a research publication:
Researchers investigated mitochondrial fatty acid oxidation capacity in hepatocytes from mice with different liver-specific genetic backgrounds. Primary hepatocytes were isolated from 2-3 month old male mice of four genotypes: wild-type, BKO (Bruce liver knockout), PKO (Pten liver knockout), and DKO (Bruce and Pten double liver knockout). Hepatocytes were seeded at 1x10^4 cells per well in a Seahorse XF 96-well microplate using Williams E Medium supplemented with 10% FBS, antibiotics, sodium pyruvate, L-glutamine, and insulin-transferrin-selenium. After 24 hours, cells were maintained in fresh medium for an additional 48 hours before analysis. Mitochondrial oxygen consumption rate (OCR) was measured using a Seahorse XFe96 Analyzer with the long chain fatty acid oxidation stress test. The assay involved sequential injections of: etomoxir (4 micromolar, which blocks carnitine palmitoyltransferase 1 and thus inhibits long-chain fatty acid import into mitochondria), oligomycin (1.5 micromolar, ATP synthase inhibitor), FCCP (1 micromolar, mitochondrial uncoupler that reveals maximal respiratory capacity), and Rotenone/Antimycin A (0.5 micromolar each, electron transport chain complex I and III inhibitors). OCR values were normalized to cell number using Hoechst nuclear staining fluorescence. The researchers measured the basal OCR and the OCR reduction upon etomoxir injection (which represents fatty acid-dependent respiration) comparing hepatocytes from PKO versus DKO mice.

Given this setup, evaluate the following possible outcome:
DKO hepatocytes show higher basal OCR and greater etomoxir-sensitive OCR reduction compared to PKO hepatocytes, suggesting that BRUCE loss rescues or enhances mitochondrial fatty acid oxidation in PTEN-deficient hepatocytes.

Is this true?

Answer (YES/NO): NO